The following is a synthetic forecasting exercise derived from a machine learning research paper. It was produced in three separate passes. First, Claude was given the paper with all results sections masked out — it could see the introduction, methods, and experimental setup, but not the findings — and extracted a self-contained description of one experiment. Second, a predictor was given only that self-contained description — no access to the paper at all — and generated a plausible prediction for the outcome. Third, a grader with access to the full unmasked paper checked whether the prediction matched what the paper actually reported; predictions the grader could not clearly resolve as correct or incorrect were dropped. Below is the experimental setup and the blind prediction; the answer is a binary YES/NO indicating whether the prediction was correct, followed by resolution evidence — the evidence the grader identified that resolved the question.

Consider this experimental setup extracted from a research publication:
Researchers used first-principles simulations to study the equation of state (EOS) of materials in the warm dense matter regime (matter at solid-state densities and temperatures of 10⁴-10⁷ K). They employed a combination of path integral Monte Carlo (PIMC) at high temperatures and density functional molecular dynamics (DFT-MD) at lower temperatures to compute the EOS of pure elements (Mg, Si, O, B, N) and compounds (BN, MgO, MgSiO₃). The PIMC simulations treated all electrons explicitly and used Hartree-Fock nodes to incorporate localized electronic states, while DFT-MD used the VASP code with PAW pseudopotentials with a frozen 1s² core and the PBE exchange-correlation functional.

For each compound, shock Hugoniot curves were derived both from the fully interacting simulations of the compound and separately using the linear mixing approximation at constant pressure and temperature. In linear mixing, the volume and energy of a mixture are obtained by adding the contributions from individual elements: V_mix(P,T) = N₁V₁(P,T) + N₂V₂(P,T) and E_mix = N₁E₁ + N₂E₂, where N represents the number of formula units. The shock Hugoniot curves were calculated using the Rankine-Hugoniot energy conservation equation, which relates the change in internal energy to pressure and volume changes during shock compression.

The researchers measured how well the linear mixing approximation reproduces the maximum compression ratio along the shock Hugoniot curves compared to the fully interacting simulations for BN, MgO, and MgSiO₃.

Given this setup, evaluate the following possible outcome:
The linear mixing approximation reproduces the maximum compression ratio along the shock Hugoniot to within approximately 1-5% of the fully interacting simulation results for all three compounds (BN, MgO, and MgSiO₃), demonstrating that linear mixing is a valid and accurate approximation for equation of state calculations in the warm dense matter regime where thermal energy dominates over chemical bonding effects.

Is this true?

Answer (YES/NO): YES